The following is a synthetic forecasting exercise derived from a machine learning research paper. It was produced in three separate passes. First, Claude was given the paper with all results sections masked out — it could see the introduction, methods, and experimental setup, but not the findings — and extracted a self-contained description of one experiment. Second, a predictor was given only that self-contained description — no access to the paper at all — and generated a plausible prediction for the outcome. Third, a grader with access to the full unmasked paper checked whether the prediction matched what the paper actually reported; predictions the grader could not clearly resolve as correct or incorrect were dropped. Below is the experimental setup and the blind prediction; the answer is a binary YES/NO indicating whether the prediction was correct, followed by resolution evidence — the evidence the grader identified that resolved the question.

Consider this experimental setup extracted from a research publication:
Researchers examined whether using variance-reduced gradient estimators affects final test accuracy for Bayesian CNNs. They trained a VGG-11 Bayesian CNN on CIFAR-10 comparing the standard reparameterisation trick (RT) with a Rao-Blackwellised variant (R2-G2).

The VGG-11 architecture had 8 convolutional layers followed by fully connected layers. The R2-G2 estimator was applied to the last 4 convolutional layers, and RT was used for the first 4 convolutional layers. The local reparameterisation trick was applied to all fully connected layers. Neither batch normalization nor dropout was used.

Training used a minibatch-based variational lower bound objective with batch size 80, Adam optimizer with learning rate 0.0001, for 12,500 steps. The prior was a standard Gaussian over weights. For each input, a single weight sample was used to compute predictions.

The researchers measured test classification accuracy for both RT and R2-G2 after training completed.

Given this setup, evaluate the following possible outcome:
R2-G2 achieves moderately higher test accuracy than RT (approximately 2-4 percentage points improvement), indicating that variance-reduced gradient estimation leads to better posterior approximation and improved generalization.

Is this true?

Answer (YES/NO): NO